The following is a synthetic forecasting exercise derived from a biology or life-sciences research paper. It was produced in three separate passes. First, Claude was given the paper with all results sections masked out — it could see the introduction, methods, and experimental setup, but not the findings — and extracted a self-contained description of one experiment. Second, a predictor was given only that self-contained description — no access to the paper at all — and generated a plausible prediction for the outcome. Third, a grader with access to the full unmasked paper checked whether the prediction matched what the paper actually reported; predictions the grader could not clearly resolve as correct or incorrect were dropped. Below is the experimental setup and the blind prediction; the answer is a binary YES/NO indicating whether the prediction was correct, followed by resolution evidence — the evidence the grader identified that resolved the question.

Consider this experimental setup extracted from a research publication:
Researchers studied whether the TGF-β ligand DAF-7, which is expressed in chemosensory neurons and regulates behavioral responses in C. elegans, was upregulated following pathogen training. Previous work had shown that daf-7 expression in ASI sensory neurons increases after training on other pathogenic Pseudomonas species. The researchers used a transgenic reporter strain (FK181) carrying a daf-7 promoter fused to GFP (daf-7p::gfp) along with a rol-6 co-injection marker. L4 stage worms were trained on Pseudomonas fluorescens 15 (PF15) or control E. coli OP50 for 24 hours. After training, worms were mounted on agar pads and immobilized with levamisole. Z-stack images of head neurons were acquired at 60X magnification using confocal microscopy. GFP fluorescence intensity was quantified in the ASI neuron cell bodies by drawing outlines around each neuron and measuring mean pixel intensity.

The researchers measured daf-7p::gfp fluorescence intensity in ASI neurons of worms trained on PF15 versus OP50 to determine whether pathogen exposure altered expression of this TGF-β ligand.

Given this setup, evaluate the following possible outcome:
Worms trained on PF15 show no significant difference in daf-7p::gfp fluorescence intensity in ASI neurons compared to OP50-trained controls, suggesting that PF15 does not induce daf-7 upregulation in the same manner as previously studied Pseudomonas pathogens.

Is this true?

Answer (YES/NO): NO